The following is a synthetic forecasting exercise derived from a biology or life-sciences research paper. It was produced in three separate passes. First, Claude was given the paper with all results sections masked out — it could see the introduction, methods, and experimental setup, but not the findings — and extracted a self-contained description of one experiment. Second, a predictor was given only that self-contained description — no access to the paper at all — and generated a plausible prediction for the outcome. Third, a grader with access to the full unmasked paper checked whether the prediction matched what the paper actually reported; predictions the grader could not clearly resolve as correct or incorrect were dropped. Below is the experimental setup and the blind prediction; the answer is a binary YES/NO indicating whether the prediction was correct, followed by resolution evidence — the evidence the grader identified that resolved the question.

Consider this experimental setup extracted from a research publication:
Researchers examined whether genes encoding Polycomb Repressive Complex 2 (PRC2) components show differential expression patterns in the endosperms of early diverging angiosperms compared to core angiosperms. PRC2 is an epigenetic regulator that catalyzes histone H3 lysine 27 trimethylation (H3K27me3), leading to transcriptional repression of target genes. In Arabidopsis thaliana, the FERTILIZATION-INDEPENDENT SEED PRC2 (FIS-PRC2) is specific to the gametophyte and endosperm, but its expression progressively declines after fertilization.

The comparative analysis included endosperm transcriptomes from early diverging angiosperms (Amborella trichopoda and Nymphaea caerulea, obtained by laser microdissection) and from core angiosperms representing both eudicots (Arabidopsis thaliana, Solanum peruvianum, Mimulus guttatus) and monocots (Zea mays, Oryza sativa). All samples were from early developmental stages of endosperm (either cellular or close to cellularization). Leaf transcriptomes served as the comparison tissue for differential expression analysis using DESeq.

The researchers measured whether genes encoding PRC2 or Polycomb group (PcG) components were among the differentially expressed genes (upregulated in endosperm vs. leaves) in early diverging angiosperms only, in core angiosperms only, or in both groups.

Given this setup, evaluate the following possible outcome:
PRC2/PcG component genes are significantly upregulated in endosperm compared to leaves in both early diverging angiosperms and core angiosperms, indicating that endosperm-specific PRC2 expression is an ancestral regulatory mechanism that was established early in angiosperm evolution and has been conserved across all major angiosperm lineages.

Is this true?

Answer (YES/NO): NO